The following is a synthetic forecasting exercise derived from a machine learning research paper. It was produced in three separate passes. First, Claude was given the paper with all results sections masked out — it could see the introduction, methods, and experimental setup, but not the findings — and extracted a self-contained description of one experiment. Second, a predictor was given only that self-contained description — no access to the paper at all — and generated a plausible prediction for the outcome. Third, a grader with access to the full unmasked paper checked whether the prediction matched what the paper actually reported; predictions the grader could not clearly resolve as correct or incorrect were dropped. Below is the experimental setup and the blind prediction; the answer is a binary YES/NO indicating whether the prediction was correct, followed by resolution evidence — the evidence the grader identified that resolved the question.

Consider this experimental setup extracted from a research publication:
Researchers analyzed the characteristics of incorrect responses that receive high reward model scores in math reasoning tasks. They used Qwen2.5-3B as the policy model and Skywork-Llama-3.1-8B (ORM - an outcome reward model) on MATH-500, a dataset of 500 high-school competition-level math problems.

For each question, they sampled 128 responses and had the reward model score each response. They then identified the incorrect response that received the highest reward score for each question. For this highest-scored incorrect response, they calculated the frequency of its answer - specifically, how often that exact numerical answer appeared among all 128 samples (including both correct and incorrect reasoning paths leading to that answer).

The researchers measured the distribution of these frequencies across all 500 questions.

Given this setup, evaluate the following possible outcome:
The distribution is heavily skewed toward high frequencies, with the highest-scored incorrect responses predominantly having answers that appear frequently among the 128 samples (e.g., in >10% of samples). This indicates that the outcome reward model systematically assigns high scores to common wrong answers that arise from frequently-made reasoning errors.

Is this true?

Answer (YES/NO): NO